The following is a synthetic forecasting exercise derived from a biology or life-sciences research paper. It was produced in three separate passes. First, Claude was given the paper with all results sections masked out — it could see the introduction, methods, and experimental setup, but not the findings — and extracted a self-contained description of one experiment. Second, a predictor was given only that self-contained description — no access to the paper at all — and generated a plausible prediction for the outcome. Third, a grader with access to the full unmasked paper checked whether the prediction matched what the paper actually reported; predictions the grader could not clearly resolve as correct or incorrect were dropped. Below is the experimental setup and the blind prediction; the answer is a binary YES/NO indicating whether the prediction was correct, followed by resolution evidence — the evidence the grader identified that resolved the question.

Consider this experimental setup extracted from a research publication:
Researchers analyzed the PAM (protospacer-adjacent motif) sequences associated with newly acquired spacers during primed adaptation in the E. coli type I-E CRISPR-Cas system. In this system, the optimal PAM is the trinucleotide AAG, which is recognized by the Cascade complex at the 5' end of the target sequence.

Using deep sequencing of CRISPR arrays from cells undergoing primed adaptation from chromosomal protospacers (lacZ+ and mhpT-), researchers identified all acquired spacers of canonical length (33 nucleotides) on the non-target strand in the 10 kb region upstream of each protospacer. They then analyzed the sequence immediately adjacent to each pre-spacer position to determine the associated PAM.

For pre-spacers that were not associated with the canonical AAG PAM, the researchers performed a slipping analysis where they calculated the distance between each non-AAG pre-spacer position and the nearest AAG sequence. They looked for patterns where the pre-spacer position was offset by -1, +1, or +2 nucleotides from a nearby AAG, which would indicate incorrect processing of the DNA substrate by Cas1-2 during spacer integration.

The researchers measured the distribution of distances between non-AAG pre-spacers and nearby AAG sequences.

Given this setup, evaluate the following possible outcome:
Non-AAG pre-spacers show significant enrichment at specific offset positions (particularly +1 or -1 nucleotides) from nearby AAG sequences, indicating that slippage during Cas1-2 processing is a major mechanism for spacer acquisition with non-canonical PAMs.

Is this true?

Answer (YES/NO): YES